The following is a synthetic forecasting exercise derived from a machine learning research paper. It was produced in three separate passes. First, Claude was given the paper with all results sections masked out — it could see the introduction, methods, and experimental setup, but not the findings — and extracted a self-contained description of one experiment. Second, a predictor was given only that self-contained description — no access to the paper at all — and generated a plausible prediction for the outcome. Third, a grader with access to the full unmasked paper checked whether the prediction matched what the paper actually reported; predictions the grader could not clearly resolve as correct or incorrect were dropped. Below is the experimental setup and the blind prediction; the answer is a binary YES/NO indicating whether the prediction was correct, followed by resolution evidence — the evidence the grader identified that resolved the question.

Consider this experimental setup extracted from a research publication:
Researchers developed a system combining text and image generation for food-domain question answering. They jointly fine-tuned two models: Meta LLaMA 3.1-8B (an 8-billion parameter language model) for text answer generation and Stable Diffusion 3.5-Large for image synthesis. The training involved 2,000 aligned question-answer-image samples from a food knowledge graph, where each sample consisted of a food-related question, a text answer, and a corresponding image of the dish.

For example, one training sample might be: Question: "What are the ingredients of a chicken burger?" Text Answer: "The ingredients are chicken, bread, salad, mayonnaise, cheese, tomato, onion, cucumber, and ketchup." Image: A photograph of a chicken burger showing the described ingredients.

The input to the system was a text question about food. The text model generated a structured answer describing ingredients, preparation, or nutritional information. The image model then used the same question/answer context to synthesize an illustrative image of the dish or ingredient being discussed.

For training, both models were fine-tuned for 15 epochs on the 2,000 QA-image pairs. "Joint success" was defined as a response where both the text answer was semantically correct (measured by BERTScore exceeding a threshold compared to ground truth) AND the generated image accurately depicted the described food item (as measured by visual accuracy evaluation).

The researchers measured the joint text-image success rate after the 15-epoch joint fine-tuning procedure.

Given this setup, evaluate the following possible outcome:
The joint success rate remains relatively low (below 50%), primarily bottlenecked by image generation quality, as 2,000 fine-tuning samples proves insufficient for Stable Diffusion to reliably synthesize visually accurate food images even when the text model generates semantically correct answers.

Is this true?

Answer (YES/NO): NO